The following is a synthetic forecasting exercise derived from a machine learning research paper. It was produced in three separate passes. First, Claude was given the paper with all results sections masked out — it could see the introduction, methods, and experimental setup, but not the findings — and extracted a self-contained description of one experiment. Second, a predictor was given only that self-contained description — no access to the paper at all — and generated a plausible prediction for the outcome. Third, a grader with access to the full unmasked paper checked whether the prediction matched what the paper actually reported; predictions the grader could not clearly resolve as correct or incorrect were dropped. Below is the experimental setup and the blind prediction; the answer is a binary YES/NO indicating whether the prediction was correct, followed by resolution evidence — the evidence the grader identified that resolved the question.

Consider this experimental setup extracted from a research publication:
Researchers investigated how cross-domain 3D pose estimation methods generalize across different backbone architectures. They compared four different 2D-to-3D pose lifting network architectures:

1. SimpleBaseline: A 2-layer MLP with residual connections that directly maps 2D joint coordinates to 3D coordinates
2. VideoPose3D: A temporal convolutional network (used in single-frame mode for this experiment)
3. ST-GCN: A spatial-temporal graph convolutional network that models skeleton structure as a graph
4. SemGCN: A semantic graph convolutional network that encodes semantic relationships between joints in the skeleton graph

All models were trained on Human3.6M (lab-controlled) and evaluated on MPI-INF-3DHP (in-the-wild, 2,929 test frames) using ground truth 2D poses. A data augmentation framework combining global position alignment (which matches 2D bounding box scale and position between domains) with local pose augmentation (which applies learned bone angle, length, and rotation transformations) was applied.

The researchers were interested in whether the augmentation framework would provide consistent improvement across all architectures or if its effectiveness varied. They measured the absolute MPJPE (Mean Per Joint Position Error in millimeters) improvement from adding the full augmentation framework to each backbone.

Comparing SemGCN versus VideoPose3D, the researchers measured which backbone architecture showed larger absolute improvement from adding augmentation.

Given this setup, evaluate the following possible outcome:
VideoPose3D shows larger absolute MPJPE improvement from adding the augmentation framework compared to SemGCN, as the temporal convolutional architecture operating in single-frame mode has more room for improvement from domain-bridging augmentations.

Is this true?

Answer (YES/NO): YES